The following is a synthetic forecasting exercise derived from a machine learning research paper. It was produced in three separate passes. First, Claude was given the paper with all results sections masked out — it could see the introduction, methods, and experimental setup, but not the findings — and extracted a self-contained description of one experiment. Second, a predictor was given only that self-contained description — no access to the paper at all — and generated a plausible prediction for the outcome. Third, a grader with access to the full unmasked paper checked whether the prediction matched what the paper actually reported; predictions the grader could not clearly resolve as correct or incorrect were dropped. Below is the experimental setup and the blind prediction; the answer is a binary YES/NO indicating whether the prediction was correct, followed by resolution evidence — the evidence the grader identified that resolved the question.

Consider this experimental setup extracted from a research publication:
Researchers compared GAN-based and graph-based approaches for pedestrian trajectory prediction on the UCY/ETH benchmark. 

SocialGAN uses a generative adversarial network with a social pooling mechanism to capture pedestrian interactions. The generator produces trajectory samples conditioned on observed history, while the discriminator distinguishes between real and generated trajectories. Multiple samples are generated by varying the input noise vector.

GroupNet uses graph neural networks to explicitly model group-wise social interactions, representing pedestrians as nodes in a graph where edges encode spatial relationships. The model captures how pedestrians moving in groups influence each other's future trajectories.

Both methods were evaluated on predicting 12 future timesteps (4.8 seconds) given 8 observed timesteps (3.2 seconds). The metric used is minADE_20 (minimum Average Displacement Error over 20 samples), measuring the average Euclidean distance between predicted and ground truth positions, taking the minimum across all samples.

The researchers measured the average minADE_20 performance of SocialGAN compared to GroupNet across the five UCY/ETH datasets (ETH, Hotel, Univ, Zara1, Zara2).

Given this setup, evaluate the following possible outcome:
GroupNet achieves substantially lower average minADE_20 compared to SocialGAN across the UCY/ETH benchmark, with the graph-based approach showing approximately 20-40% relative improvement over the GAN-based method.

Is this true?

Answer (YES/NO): NO